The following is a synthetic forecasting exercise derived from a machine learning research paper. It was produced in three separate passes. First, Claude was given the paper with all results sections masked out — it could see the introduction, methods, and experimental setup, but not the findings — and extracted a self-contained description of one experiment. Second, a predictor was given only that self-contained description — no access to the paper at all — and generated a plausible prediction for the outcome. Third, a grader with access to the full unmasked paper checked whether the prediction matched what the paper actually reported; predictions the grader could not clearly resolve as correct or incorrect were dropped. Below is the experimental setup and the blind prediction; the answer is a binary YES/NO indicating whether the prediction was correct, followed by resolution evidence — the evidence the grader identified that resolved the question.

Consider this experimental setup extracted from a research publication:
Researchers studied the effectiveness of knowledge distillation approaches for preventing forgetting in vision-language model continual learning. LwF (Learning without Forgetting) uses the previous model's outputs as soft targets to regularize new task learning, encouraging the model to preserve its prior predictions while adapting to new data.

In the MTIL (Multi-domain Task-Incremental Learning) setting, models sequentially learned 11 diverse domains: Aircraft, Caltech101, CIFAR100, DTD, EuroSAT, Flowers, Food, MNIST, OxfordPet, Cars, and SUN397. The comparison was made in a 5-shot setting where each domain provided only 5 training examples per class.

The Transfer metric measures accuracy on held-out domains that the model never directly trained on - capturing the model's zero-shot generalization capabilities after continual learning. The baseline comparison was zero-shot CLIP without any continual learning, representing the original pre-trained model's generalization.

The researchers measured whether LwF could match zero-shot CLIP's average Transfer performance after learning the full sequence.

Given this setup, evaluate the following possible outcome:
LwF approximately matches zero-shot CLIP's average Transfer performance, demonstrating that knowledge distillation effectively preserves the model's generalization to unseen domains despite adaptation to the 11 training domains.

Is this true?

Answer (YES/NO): NO